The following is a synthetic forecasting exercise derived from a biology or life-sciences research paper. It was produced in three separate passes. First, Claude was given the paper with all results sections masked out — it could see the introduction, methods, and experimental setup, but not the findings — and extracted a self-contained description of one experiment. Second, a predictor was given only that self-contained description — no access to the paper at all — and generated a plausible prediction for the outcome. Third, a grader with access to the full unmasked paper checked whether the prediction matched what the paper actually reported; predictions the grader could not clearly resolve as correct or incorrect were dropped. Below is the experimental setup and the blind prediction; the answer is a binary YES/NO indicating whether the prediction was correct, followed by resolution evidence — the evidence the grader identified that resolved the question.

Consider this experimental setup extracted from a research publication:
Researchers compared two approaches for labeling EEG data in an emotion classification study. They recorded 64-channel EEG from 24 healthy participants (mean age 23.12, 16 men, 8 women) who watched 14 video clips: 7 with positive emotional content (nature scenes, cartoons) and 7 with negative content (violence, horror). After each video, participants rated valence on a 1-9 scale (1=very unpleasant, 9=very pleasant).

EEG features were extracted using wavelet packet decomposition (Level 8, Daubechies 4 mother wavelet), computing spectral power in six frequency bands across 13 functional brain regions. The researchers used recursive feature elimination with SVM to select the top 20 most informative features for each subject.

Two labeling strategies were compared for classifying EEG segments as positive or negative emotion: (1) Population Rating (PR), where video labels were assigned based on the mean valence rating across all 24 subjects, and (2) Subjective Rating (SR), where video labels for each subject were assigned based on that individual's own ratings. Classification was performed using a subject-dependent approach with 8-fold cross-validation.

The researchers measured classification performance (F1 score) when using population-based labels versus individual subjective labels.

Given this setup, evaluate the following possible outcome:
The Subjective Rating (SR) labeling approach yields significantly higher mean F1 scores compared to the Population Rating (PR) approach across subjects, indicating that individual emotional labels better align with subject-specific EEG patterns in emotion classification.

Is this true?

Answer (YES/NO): NO